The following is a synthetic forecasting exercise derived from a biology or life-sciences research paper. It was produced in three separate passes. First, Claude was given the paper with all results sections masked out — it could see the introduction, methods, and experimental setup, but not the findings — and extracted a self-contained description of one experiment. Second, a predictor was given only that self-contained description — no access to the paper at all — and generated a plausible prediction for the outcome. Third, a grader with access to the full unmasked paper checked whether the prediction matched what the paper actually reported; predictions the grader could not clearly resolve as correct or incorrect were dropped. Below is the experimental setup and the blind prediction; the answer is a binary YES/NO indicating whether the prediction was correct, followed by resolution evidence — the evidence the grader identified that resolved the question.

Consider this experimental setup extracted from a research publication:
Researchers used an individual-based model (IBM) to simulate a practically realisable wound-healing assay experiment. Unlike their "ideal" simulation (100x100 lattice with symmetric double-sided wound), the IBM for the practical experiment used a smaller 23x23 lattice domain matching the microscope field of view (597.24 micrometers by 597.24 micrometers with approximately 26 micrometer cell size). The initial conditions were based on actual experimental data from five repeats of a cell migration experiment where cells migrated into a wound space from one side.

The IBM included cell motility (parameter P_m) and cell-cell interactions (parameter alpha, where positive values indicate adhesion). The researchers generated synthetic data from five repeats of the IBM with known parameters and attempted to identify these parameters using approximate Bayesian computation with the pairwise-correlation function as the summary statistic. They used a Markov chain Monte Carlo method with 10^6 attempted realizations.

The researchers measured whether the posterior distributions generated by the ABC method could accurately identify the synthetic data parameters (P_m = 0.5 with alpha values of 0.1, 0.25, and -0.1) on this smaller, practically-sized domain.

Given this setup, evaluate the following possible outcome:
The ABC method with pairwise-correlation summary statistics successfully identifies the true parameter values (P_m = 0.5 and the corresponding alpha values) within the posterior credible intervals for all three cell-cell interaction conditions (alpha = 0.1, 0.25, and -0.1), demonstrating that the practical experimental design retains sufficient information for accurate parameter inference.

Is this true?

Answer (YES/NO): NO